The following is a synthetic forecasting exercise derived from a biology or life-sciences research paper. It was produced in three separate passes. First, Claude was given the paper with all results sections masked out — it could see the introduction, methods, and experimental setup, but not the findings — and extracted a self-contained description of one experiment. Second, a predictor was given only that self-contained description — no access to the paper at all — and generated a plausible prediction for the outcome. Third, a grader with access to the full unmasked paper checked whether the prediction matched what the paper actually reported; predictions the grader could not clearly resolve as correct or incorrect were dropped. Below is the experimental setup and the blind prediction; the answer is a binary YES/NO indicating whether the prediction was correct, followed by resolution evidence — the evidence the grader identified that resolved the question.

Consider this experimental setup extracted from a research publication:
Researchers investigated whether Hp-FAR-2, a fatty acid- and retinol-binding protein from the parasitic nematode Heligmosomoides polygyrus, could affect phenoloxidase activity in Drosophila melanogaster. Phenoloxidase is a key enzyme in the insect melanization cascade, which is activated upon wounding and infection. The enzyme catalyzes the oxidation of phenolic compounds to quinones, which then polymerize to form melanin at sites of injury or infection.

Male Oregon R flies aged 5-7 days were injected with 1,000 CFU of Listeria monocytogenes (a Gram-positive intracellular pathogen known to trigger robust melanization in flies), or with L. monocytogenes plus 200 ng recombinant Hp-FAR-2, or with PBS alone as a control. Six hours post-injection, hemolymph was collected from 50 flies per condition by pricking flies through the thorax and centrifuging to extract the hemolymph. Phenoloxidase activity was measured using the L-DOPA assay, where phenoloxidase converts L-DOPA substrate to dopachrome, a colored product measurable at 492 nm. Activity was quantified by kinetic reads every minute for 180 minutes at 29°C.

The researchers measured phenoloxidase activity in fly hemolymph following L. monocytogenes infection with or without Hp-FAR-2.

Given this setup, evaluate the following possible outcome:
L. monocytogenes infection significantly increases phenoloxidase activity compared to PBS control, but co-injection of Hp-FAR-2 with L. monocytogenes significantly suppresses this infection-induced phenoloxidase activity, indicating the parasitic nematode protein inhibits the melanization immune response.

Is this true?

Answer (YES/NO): NO